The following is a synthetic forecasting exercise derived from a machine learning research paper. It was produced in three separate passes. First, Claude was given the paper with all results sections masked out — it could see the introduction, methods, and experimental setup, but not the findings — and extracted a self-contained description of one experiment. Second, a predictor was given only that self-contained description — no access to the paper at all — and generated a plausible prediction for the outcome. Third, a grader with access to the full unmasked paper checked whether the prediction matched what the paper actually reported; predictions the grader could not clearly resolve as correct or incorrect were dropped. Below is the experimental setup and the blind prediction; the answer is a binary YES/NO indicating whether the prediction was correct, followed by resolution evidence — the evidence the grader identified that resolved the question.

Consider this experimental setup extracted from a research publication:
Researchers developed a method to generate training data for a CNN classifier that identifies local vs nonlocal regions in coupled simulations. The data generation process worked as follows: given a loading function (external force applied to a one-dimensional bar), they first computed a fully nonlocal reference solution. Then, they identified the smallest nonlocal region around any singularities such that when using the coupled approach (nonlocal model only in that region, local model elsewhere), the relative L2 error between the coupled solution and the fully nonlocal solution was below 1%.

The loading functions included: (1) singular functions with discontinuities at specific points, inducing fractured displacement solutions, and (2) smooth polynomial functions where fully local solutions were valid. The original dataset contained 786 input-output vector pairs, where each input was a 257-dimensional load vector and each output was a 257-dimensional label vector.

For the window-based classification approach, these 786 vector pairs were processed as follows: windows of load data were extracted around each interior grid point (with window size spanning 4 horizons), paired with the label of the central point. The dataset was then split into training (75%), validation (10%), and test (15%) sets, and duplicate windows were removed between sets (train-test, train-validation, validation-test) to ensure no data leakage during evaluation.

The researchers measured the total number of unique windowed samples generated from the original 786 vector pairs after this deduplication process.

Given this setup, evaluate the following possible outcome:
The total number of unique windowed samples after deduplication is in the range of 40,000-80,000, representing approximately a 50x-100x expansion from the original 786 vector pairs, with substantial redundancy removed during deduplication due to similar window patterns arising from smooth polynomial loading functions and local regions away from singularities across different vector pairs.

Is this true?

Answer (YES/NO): NO